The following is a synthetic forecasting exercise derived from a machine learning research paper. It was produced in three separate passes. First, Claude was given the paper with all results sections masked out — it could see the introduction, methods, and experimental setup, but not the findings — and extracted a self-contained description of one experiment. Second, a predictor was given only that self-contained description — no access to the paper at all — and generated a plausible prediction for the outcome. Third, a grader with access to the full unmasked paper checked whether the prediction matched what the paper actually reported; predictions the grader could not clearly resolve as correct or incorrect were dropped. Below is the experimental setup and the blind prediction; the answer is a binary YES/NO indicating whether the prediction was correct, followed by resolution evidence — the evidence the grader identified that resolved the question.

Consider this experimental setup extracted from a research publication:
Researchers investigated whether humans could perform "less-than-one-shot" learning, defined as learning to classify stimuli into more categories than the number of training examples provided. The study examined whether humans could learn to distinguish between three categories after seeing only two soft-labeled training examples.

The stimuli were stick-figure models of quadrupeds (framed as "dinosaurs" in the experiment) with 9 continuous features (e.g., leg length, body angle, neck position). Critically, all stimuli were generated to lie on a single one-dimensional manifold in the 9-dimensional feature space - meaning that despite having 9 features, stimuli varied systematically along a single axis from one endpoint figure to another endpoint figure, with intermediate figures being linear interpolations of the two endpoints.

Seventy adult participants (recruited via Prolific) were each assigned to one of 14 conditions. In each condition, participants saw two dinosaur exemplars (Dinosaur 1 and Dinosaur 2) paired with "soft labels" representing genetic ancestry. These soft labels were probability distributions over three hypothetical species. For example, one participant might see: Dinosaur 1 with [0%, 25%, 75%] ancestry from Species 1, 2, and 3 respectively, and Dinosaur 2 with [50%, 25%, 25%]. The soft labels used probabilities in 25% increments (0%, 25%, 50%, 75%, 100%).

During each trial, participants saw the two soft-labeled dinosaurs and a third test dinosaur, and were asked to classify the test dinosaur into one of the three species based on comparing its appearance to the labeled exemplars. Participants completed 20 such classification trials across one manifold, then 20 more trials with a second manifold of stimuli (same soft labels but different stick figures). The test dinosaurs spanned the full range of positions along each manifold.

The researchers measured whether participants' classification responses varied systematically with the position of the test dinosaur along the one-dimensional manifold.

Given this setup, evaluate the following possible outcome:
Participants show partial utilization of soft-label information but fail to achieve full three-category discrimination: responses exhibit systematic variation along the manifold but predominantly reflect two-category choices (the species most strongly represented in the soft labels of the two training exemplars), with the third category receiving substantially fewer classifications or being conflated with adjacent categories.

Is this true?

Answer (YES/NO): NO